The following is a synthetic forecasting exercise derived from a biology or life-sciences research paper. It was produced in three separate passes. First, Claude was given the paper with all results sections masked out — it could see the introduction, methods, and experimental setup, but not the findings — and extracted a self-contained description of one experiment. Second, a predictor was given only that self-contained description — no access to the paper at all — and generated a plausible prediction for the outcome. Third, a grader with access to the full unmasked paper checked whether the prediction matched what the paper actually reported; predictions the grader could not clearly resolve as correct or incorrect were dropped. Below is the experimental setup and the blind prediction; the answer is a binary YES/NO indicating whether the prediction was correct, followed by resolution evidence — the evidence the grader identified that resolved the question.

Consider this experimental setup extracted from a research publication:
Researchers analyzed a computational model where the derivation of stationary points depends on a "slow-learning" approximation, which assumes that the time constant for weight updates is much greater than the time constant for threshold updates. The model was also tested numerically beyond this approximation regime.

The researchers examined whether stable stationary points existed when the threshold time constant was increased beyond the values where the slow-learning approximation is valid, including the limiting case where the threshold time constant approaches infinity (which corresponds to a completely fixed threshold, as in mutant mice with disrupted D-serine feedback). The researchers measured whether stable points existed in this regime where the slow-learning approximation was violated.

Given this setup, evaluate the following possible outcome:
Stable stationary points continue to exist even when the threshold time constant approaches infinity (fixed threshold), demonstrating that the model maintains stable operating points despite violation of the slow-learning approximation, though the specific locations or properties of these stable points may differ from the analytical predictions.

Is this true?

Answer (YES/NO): YES